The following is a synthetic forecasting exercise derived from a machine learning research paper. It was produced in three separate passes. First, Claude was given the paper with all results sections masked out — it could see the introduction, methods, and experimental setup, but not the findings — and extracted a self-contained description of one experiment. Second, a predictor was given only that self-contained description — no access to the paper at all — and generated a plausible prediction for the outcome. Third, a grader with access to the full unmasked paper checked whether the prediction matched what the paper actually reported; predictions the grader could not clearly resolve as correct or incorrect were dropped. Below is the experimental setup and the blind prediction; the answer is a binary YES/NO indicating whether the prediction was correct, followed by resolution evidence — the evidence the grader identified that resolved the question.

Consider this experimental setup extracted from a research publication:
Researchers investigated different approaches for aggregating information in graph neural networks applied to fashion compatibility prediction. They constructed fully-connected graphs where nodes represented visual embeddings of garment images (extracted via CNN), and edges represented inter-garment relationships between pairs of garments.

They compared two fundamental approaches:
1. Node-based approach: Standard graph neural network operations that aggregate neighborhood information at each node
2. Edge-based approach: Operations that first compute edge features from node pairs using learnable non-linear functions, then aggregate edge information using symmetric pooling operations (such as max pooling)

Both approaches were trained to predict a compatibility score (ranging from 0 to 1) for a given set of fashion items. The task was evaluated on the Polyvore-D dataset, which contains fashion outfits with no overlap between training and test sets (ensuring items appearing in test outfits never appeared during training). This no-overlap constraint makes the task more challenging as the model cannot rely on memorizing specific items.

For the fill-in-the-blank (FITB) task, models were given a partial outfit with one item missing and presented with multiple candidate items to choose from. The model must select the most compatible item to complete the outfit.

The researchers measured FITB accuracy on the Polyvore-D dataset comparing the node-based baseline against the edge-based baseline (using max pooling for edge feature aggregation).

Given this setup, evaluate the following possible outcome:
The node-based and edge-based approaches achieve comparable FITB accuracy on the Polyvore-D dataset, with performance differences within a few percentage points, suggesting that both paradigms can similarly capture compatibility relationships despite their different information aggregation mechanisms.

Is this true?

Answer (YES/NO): NO